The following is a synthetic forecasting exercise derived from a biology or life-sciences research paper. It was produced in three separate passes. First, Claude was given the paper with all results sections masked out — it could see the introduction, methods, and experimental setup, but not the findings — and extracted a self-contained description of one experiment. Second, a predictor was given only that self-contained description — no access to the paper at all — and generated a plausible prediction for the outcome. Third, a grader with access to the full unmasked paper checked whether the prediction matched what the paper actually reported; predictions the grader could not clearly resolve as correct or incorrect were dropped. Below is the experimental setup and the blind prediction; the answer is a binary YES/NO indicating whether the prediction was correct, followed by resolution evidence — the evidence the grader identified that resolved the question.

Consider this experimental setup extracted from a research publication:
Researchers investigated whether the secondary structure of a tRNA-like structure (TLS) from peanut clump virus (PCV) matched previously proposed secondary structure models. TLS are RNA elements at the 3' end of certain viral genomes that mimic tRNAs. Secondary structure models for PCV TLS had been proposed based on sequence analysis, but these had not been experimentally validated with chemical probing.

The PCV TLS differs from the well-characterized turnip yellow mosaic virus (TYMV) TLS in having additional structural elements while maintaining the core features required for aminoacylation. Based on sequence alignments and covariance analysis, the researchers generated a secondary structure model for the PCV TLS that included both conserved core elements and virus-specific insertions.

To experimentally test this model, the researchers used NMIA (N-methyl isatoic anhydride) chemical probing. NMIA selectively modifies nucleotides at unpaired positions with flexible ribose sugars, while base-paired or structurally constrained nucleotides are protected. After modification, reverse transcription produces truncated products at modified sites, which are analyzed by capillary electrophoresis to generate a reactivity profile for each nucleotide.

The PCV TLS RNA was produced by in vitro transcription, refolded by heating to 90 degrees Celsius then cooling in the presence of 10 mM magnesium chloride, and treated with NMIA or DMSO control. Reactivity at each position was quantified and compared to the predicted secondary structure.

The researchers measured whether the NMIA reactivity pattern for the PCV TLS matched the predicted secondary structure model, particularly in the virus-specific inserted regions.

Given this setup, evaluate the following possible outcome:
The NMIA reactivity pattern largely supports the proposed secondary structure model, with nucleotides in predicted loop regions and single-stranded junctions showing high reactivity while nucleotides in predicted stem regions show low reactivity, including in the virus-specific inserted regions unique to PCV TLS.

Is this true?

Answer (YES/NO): YES